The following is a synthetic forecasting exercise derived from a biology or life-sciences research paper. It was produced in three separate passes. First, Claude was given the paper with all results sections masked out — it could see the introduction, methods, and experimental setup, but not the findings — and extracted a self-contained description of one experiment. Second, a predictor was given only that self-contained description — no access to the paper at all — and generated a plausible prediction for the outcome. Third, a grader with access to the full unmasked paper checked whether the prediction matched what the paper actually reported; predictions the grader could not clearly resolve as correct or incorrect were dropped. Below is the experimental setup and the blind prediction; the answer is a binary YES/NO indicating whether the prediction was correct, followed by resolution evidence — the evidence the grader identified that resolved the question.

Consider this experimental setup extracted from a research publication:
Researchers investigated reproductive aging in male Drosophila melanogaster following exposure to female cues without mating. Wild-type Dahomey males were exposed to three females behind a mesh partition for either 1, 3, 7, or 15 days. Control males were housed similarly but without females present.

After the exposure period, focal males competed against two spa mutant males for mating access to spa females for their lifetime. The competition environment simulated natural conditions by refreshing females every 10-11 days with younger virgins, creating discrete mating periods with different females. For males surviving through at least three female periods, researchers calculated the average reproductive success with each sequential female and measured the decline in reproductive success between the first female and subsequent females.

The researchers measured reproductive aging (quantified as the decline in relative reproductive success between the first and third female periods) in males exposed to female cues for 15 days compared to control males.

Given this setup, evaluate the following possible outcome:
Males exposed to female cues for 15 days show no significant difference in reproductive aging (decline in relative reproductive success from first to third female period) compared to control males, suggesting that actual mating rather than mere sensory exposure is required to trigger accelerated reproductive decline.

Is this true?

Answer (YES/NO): YES